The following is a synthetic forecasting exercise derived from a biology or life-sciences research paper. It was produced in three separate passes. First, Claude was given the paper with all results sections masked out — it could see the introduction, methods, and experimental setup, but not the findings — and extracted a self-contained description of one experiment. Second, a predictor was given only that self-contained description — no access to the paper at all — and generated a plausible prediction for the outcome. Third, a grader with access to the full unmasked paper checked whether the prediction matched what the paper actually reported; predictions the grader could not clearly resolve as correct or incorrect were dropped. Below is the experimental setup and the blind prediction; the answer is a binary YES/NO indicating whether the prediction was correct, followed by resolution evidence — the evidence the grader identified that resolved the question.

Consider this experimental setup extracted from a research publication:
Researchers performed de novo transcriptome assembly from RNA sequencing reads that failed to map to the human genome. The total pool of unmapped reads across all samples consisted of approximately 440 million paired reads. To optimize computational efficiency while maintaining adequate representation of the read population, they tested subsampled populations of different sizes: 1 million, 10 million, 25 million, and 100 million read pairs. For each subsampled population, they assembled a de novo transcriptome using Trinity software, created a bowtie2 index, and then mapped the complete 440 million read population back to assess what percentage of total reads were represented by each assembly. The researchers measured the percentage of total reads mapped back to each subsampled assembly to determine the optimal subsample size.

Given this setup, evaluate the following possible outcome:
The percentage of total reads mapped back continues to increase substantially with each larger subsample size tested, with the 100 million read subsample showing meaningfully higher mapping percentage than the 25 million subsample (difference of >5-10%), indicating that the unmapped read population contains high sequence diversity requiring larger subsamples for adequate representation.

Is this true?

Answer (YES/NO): NO